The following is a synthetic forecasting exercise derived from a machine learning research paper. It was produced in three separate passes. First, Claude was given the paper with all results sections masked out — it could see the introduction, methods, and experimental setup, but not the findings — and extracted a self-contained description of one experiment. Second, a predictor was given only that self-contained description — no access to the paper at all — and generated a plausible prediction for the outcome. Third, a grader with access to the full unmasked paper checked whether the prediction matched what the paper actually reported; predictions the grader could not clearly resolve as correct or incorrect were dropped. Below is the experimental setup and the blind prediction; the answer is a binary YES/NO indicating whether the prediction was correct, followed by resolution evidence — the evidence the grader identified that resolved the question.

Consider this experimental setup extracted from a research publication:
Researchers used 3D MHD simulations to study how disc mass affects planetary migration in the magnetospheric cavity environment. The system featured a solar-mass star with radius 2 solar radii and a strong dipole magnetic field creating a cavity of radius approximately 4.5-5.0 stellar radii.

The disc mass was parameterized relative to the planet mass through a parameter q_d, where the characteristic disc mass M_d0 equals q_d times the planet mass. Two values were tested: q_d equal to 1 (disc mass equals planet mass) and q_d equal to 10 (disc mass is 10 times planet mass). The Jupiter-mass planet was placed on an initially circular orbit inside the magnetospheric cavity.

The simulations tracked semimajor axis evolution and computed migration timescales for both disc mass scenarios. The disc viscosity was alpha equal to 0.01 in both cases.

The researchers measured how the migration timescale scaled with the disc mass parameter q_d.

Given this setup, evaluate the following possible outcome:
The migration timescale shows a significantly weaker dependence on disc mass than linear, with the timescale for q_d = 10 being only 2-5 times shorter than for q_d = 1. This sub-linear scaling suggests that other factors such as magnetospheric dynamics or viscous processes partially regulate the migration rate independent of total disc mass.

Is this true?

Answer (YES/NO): NO